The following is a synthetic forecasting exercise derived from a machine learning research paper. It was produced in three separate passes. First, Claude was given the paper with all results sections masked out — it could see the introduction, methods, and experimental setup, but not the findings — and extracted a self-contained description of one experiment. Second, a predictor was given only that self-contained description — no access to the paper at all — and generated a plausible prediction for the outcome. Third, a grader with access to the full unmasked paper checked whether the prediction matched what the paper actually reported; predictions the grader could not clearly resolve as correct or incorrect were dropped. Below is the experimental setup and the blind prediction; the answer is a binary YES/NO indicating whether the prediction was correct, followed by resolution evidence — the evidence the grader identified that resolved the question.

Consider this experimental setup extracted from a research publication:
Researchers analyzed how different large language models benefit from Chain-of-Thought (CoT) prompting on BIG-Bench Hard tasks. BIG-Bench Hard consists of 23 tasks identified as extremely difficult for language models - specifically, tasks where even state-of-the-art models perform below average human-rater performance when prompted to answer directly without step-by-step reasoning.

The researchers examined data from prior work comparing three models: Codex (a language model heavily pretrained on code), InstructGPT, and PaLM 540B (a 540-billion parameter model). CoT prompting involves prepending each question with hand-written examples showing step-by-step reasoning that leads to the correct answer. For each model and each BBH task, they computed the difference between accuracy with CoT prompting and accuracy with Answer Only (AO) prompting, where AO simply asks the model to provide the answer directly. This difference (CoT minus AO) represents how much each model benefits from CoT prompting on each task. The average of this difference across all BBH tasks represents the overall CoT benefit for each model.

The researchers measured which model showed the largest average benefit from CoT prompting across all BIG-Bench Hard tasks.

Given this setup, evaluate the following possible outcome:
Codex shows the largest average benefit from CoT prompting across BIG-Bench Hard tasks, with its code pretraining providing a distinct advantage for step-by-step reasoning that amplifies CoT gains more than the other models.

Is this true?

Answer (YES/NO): YES